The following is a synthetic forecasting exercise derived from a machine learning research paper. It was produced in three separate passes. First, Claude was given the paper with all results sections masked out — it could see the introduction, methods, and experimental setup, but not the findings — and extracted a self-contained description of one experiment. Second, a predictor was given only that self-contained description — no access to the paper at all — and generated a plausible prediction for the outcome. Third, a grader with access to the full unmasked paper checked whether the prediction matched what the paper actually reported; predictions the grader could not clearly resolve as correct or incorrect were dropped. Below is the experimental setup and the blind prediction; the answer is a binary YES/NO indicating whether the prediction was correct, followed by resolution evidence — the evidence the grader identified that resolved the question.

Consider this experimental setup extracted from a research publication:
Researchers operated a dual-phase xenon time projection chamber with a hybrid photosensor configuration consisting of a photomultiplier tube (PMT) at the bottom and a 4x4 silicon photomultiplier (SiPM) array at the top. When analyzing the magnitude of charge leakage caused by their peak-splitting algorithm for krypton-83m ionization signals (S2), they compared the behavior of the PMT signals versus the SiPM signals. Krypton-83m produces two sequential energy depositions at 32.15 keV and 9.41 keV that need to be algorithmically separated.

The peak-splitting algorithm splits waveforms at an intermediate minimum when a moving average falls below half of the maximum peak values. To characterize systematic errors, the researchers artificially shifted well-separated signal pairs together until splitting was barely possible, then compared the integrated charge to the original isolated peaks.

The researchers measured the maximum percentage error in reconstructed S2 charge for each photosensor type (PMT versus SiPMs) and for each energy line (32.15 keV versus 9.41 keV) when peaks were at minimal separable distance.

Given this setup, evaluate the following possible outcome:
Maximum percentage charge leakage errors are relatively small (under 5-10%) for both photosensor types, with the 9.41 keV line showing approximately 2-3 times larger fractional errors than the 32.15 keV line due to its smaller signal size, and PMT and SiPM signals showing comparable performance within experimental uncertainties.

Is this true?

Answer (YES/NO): NO